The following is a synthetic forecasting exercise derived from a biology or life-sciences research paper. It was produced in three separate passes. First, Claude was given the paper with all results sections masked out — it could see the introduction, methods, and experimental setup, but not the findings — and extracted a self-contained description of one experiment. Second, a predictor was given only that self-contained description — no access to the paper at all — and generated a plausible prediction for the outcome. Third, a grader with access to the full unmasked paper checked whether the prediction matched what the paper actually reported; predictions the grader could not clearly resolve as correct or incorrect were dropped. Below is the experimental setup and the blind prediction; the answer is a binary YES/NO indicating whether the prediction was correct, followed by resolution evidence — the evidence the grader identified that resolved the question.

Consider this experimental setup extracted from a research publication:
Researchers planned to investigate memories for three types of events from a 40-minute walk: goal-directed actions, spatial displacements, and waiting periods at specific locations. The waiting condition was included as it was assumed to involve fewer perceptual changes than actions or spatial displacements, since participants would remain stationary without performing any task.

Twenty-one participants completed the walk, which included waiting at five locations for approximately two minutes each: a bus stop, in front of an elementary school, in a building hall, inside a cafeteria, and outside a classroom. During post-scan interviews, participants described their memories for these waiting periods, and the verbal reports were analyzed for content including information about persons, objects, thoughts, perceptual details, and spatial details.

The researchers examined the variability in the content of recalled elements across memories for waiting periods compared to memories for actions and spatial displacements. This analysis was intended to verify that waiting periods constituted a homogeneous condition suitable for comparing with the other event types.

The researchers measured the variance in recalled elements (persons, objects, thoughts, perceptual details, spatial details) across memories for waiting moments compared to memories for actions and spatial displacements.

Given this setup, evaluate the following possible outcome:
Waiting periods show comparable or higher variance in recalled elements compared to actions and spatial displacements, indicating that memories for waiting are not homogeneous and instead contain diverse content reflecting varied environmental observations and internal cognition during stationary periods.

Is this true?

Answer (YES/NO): YES